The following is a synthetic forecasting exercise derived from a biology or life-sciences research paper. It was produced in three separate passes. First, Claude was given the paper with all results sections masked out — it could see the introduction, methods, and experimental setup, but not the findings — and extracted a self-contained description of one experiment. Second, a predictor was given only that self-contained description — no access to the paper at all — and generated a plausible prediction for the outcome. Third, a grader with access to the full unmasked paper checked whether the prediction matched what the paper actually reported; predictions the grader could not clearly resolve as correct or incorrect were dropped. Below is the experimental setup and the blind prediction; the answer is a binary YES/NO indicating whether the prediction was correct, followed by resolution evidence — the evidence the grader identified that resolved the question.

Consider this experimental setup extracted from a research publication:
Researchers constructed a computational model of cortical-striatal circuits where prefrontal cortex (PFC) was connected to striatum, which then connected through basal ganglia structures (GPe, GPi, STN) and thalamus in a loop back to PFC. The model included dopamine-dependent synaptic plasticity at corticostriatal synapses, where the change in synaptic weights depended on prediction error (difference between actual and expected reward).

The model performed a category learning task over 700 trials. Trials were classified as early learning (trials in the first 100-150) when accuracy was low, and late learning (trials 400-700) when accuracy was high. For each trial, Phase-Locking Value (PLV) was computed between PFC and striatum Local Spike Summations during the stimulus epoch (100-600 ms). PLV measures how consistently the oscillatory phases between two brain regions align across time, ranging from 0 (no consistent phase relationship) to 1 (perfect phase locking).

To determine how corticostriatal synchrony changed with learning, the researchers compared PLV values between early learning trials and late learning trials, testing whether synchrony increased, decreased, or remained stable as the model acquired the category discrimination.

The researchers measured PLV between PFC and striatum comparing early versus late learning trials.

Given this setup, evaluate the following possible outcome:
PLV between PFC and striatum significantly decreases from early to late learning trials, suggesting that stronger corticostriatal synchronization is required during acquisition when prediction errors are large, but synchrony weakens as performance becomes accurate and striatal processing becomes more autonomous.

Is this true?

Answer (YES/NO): NO